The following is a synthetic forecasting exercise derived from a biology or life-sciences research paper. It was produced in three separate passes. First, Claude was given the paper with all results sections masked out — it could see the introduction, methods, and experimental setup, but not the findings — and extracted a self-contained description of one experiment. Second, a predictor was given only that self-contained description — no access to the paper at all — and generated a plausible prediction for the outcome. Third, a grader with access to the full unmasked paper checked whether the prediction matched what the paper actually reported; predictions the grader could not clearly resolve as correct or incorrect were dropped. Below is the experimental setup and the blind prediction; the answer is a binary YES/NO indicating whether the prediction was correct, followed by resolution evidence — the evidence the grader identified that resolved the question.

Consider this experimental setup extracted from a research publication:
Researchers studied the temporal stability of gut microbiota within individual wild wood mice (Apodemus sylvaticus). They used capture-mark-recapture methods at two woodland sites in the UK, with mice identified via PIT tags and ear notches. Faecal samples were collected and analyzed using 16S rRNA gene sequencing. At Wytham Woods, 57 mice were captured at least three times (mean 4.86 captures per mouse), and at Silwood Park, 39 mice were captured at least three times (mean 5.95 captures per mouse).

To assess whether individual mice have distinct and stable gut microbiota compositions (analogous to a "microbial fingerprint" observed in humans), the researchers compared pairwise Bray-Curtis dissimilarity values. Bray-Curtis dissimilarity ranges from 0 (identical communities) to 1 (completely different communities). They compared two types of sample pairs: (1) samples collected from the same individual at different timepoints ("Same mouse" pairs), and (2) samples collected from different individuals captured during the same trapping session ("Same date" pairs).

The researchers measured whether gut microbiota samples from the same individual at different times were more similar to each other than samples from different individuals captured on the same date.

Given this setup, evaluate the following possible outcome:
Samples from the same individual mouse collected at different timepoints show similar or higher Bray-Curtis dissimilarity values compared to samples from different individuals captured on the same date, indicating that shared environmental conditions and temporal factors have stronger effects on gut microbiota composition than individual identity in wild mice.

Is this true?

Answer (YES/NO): NO